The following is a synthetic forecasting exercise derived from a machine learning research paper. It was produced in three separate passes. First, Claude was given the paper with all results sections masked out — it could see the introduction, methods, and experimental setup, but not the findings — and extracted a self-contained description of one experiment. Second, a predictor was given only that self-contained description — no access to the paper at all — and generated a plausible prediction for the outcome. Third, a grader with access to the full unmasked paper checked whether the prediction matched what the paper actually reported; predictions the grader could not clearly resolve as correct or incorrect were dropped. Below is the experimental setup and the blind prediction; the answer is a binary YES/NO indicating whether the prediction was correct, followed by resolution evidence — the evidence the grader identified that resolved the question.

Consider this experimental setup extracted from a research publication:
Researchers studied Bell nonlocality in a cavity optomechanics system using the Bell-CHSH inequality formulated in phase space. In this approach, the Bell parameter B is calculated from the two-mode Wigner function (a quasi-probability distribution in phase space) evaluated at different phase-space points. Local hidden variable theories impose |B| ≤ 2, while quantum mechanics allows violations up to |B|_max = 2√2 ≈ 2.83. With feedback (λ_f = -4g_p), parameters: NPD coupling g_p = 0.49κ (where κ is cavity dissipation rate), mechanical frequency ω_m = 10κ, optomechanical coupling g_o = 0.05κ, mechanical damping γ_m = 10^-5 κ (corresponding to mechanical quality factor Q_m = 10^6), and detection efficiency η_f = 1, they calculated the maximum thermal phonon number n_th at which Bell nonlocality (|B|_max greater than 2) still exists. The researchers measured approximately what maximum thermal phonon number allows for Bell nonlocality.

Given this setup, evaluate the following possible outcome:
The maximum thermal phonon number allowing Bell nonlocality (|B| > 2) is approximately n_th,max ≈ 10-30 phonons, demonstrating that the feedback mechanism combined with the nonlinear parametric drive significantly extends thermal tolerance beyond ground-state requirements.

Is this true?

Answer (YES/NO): NO